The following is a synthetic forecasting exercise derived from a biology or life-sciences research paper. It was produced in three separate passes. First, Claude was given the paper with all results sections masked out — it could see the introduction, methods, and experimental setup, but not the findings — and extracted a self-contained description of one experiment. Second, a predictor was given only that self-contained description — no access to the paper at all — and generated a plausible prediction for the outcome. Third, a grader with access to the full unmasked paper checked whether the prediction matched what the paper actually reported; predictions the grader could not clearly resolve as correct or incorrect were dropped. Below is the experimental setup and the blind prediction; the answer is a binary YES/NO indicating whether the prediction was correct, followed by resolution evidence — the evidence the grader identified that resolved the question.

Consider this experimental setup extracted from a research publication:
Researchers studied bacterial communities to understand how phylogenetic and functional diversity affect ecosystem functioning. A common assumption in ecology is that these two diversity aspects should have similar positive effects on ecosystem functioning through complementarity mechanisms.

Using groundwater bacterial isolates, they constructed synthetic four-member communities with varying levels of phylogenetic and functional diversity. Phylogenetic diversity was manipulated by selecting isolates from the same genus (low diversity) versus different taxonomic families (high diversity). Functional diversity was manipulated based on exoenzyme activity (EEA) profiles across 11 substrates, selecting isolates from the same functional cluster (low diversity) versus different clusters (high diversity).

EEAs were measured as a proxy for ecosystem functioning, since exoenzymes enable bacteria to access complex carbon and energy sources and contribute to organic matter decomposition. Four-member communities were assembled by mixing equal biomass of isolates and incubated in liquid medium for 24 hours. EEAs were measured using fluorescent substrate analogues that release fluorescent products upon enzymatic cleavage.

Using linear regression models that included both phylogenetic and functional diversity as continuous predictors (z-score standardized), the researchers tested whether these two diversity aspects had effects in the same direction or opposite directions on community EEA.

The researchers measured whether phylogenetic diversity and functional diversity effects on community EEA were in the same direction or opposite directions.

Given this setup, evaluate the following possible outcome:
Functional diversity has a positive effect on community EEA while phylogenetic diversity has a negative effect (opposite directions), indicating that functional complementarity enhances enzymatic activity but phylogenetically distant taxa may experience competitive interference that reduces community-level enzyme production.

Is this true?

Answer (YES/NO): NO